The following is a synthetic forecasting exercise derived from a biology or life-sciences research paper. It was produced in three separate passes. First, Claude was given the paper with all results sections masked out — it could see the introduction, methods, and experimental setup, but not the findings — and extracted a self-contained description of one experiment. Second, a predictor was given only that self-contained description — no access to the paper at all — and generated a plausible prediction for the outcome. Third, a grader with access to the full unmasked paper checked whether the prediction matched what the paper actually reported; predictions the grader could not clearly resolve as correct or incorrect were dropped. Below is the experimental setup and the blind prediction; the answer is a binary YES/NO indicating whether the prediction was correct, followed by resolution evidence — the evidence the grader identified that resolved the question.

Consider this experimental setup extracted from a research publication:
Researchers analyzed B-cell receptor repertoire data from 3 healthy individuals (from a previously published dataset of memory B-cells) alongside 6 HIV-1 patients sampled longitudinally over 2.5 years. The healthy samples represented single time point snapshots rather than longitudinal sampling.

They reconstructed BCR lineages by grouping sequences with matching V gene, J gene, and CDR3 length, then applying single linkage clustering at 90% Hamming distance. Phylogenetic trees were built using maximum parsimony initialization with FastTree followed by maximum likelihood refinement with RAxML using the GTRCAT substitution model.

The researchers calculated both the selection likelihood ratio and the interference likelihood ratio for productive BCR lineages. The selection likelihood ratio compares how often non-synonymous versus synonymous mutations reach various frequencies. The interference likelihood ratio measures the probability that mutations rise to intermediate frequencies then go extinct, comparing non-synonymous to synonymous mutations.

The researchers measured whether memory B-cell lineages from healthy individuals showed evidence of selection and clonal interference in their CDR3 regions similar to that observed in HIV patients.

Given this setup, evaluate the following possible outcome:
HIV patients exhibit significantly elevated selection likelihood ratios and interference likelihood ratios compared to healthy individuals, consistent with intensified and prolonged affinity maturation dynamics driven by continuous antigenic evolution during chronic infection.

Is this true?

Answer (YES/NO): NO